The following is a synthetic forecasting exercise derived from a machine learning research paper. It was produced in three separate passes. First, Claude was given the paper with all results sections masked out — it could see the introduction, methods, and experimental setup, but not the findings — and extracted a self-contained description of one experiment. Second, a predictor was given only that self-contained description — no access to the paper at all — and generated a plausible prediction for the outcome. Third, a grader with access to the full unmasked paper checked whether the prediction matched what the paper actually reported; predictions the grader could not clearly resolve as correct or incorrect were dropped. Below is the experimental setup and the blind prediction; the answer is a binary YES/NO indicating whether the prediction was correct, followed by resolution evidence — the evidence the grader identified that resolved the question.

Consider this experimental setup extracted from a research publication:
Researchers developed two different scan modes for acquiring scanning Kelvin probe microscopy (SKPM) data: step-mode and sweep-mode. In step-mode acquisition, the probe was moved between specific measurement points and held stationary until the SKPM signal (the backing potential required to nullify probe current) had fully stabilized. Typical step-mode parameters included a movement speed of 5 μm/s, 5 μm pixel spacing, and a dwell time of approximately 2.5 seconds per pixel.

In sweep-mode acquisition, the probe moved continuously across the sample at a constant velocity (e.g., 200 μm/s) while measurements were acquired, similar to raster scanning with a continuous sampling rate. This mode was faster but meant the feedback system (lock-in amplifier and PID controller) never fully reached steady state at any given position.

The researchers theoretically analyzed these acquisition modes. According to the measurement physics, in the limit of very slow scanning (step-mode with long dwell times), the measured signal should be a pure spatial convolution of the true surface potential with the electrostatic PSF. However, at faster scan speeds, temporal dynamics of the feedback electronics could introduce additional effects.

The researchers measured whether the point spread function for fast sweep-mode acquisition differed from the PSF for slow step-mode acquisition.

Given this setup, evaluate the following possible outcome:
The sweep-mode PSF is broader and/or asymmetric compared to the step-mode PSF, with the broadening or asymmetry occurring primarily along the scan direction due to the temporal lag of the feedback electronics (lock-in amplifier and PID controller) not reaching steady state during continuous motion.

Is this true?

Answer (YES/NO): YES